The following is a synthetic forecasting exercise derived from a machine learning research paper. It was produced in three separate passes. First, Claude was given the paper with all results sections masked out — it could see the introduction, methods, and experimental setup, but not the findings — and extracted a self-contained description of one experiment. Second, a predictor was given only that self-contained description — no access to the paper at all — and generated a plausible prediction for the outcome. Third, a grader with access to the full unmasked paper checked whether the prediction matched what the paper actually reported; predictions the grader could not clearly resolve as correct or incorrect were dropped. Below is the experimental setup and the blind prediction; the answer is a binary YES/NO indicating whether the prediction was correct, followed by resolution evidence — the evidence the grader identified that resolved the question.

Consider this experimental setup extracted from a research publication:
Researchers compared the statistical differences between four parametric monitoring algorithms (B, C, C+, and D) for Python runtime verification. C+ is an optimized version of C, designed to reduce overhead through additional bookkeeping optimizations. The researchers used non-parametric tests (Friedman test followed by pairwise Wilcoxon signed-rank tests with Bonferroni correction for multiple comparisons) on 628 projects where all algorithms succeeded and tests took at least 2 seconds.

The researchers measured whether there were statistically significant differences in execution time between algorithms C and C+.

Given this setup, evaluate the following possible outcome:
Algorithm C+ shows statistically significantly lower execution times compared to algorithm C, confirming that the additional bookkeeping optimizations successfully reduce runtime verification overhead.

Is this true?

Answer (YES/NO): NO